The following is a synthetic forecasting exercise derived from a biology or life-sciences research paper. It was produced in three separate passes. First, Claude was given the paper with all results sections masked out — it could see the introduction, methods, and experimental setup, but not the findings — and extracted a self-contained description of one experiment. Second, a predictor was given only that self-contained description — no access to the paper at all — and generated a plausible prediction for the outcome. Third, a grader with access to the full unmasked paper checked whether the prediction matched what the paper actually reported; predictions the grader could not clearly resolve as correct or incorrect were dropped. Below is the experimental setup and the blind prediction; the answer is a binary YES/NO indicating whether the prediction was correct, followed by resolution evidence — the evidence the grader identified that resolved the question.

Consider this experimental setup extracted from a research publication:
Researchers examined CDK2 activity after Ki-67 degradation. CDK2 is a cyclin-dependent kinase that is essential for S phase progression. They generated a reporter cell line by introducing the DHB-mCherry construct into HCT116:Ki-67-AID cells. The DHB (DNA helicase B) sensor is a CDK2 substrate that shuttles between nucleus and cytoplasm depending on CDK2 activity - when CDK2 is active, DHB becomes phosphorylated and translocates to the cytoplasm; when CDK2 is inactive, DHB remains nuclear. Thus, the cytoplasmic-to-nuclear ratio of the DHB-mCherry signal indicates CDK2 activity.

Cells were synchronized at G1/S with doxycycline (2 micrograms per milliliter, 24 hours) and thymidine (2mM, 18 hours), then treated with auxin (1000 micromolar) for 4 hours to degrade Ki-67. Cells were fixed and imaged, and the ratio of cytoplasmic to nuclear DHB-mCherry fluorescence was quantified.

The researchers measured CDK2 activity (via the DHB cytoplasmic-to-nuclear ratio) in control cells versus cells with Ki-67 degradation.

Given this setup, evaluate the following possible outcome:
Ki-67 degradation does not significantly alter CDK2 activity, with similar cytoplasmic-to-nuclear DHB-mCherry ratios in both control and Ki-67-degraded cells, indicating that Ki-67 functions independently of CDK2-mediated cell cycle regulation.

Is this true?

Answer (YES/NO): NO